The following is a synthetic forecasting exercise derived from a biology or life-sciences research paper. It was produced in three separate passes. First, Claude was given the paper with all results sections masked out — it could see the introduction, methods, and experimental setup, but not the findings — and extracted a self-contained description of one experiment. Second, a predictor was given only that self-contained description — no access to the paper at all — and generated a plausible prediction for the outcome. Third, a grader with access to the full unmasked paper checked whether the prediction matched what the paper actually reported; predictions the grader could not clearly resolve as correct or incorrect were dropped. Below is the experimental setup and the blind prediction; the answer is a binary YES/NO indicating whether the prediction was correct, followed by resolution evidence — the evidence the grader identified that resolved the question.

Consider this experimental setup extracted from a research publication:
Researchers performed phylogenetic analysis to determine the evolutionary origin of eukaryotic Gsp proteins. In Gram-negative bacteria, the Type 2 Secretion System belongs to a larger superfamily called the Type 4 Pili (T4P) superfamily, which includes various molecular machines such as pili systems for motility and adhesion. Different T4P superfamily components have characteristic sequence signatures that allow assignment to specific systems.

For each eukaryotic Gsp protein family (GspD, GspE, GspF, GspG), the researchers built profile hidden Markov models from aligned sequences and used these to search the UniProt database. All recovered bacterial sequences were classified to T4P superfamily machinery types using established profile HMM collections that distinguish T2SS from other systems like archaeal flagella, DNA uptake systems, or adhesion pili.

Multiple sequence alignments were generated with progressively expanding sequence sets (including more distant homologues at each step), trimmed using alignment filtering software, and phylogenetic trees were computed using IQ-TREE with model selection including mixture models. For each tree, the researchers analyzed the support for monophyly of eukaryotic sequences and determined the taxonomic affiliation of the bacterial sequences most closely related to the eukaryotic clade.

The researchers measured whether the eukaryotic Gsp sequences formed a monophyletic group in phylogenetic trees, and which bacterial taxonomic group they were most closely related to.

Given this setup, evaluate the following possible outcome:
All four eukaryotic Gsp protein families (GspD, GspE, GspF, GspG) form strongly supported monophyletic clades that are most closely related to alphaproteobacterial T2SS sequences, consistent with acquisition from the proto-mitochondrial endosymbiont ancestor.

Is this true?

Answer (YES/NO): NO